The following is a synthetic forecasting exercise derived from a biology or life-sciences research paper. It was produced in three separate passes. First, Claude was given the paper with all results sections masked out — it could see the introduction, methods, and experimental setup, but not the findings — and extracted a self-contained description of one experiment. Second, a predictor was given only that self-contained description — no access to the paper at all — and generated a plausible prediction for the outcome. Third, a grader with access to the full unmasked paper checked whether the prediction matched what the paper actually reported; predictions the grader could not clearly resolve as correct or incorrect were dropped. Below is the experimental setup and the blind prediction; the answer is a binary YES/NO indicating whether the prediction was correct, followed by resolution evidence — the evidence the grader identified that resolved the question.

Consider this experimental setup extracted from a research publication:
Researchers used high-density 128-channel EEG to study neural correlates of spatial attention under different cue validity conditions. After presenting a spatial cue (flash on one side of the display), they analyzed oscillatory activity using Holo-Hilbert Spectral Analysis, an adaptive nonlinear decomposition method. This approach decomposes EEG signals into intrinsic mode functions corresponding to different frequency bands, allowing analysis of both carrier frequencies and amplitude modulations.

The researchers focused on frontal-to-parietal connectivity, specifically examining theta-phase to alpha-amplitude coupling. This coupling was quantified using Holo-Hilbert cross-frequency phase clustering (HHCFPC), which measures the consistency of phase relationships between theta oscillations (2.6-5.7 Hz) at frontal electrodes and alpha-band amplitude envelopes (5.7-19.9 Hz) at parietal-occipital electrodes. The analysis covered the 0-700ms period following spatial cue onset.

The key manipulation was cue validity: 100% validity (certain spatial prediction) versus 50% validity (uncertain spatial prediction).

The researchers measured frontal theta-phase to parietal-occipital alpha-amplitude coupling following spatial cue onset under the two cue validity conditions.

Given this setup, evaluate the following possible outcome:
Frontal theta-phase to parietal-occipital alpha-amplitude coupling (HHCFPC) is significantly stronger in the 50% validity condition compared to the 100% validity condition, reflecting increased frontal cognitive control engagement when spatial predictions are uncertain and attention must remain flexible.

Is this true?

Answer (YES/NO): NO